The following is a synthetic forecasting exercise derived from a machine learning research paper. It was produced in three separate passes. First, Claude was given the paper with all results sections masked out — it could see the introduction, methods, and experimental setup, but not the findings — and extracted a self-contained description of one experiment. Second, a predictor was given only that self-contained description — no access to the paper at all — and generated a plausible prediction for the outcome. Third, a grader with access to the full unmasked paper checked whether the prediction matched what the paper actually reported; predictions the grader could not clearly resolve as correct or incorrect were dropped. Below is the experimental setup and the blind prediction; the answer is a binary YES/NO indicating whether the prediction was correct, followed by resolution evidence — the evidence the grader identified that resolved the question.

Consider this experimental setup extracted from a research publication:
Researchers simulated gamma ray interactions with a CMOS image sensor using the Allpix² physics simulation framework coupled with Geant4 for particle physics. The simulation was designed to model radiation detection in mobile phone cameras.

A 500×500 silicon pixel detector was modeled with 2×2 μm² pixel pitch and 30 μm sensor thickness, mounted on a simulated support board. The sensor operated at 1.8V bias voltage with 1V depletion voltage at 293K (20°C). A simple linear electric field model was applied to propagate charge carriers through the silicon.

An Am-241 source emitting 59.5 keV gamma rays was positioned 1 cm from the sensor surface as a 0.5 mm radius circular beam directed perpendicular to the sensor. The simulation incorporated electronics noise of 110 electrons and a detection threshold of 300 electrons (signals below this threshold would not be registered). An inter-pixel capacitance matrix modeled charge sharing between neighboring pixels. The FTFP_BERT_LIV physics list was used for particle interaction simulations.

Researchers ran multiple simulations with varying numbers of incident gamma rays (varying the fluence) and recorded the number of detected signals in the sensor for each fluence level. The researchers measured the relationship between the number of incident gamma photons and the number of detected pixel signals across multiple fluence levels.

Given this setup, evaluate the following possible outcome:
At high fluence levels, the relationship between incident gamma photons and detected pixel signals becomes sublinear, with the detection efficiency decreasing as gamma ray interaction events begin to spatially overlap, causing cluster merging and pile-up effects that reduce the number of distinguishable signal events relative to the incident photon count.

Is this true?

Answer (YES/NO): NO